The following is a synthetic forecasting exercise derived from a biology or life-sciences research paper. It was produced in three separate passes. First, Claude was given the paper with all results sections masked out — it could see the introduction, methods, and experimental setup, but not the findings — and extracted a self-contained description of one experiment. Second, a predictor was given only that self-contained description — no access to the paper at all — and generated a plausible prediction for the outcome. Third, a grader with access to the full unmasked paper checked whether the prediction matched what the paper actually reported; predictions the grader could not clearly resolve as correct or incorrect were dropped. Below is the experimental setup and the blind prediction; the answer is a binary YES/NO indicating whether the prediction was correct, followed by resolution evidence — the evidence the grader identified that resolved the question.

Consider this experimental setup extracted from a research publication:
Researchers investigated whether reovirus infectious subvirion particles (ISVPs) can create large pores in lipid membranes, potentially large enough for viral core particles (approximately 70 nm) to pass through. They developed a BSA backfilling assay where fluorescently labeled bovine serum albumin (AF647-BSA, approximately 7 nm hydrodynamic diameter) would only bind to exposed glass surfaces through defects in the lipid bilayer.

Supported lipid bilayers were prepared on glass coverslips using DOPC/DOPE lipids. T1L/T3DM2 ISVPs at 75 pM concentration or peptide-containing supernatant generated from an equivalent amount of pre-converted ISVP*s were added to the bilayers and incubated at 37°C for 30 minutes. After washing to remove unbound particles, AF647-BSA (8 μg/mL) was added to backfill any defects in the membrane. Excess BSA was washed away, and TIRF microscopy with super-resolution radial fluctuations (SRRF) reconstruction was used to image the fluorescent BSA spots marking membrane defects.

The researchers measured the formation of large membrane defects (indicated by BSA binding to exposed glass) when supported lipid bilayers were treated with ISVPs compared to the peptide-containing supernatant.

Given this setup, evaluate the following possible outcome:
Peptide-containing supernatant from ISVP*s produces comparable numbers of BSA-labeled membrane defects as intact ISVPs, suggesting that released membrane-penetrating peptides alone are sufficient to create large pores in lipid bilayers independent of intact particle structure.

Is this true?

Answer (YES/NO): NO